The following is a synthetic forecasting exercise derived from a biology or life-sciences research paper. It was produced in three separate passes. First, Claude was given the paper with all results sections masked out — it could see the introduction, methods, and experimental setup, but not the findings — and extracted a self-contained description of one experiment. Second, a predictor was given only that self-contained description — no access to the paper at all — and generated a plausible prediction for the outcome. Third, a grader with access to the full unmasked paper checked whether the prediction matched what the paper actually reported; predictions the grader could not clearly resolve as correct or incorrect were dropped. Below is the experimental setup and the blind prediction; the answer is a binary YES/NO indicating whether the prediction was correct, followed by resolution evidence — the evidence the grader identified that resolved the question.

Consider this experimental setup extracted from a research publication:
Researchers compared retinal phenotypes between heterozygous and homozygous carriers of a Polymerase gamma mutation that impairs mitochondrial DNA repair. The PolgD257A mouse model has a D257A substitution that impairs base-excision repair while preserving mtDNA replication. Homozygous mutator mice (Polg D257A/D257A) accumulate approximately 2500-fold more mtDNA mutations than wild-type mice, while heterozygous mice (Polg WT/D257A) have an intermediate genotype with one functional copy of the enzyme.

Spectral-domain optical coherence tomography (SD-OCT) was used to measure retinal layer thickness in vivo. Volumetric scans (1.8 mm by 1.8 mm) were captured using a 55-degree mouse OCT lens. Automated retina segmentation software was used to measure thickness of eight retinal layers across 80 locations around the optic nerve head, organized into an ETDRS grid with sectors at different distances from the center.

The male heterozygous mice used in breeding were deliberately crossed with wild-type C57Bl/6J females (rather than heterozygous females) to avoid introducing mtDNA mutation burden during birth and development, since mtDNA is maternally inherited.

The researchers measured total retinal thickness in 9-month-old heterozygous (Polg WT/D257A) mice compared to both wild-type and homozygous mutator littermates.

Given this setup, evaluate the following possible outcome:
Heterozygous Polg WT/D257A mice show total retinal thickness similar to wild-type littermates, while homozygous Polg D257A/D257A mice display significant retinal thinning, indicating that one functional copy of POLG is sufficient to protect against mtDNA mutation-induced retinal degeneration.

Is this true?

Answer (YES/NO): YES